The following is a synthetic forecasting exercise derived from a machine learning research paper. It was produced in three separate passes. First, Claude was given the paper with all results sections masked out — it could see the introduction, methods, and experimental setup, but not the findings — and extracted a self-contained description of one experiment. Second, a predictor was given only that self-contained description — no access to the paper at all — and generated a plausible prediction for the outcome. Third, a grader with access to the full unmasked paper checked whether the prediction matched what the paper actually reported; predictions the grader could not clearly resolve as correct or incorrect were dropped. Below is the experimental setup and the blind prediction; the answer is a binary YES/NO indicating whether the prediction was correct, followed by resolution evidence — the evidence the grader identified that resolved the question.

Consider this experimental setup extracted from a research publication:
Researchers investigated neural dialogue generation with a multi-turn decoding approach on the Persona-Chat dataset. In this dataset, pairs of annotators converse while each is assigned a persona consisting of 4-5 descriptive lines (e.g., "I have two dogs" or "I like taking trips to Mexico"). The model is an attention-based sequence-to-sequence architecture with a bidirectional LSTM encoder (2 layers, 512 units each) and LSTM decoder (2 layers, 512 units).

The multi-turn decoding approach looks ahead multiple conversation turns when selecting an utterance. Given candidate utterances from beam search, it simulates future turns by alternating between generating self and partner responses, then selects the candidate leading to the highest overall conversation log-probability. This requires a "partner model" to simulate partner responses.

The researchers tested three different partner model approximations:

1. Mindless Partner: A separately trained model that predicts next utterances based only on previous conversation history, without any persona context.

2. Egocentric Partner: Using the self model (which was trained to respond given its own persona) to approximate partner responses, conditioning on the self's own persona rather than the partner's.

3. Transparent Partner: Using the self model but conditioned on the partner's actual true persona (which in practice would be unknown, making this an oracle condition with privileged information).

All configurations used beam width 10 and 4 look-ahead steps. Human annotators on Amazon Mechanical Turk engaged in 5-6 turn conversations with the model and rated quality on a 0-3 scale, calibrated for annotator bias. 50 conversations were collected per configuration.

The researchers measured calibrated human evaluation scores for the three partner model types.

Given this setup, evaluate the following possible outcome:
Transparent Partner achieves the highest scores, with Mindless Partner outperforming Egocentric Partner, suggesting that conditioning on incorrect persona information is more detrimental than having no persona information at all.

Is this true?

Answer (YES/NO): NO